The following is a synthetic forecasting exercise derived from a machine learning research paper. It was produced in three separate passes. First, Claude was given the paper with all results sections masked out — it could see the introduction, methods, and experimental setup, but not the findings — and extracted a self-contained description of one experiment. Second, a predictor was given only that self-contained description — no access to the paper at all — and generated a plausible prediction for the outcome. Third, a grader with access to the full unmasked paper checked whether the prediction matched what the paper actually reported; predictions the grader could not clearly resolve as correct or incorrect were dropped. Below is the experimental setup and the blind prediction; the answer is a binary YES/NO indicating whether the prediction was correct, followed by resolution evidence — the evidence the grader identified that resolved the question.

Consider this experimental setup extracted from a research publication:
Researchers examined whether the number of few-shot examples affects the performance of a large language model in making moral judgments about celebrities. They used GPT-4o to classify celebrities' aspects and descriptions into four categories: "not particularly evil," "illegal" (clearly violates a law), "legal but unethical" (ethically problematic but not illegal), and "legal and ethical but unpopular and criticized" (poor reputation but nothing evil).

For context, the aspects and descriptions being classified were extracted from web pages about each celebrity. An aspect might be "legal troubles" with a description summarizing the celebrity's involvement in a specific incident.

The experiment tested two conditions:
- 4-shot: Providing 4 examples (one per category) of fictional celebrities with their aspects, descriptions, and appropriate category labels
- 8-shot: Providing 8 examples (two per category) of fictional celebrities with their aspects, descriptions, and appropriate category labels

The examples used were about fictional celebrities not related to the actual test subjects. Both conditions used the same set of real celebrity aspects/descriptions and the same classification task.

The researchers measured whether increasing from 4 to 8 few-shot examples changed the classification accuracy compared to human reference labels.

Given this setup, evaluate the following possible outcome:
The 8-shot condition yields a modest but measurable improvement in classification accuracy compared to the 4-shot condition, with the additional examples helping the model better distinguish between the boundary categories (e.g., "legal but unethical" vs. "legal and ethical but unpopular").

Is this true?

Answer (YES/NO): NO